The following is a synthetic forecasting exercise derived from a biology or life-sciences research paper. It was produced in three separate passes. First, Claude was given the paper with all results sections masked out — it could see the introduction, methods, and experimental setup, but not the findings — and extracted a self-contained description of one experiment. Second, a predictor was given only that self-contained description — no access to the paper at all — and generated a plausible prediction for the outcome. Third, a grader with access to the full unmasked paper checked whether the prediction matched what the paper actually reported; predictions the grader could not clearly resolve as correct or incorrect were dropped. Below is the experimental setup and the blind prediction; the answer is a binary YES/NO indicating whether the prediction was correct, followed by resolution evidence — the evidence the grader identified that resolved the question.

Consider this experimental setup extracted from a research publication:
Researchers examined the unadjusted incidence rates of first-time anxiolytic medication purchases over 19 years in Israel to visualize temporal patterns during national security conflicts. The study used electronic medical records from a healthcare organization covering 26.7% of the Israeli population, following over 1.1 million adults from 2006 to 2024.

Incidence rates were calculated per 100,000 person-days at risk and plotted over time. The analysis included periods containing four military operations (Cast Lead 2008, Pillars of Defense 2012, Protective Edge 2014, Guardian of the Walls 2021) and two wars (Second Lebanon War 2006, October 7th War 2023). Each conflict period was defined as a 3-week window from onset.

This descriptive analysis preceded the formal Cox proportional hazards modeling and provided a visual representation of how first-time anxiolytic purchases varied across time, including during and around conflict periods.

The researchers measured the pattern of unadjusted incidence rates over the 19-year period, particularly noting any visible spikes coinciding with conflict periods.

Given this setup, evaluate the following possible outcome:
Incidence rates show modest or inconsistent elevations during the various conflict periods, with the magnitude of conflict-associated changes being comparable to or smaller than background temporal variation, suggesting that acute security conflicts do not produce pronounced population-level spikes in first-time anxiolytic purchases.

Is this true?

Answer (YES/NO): NO